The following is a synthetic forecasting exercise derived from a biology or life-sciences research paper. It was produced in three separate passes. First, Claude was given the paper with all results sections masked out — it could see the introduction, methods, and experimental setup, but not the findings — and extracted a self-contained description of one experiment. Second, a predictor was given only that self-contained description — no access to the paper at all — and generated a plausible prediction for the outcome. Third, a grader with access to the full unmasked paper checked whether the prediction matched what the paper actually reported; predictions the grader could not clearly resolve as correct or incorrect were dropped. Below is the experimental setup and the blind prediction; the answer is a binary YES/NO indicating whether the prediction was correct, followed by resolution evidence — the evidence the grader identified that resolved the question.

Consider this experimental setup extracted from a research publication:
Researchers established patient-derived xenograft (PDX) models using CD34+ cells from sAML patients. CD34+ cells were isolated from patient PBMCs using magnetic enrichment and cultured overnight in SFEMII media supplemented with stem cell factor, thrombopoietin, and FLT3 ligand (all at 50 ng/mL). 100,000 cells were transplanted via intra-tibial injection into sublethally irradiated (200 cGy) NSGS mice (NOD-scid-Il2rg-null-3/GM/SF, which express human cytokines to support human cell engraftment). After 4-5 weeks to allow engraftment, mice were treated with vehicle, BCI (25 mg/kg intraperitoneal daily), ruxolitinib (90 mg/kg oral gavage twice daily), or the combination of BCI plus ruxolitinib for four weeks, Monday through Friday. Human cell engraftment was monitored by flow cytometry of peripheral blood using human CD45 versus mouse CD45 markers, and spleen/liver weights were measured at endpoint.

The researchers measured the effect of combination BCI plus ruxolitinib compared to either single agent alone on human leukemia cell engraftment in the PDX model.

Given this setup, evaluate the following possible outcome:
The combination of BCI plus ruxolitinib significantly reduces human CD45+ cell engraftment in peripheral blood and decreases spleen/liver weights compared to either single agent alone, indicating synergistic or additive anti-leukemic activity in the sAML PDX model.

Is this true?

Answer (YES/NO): NO